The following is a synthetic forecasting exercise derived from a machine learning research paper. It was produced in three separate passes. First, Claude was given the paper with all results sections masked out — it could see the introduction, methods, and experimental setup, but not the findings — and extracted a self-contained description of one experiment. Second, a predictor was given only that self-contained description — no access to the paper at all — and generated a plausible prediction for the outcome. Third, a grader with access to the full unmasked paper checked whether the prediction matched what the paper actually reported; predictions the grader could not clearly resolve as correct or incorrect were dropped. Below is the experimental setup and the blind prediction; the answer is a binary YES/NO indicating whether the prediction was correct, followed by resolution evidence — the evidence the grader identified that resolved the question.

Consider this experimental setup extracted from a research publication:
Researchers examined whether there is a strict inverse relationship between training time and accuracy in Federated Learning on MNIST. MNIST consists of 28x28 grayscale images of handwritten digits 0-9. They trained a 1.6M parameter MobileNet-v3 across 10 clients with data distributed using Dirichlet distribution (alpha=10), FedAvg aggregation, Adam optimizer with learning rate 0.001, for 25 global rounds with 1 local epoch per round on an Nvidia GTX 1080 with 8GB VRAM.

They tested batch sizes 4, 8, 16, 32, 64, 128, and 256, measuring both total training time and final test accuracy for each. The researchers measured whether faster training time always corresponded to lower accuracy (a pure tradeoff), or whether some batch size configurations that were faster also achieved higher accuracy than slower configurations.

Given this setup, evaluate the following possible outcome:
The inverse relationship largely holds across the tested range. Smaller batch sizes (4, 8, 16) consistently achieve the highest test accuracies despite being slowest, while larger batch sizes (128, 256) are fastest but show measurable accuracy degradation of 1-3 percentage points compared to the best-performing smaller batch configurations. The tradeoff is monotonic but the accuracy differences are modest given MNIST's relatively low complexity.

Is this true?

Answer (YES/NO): NO